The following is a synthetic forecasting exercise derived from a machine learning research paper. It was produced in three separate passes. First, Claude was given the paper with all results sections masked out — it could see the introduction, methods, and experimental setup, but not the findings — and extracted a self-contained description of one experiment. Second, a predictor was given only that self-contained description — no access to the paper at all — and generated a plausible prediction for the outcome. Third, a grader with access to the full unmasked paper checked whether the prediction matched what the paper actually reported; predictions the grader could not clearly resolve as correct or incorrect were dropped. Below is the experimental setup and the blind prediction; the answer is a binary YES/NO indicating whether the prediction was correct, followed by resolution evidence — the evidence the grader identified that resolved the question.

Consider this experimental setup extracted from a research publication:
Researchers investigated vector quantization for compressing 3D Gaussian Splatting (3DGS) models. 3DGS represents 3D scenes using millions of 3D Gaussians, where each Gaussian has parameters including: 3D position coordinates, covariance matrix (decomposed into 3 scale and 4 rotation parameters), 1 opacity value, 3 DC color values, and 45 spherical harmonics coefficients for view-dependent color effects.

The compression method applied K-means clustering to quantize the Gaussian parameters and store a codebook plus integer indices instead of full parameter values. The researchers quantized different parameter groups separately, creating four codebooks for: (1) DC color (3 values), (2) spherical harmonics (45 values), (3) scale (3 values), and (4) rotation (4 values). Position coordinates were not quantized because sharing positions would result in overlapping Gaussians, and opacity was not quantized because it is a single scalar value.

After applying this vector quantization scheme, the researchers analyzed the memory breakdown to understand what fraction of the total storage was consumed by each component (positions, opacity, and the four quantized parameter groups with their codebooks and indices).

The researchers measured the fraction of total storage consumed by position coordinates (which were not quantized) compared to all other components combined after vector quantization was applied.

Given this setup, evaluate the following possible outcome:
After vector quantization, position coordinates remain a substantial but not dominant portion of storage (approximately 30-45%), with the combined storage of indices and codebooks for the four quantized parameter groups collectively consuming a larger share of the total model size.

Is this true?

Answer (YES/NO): NO